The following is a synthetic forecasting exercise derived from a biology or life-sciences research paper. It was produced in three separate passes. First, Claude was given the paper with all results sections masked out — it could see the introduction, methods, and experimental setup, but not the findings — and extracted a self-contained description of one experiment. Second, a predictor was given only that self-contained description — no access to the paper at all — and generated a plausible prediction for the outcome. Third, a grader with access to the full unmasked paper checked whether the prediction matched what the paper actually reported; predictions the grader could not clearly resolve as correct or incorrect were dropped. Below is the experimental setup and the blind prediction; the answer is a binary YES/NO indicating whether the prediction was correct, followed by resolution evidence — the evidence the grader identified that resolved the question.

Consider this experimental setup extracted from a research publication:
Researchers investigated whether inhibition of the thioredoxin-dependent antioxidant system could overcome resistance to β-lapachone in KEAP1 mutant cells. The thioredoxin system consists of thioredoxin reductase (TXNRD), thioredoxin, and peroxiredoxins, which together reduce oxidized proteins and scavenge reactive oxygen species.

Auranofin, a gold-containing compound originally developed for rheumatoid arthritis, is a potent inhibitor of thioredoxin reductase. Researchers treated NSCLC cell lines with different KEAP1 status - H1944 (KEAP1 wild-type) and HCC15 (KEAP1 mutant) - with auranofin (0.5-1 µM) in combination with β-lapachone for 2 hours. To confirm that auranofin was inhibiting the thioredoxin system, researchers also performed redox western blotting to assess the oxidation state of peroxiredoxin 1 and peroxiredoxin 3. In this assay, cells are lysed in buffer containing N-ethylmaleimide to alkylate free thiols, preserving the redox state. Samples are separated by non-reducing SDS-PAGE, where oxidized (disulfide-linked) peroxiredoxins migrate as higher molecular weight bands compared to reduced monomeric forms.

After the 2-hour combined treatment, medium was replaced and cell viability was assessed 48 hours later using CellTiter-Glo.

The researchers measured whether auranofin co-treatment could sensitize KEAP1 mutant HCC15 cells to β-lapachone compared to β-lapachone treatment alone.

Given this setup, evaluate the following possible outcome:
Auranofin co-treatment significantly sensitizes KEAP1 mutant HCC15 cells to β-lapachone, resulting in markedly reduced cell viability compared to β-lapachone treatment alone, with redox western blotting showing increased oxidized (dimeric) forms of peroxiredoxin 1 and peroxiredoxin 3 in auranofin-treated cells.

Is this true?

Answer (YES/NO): NO